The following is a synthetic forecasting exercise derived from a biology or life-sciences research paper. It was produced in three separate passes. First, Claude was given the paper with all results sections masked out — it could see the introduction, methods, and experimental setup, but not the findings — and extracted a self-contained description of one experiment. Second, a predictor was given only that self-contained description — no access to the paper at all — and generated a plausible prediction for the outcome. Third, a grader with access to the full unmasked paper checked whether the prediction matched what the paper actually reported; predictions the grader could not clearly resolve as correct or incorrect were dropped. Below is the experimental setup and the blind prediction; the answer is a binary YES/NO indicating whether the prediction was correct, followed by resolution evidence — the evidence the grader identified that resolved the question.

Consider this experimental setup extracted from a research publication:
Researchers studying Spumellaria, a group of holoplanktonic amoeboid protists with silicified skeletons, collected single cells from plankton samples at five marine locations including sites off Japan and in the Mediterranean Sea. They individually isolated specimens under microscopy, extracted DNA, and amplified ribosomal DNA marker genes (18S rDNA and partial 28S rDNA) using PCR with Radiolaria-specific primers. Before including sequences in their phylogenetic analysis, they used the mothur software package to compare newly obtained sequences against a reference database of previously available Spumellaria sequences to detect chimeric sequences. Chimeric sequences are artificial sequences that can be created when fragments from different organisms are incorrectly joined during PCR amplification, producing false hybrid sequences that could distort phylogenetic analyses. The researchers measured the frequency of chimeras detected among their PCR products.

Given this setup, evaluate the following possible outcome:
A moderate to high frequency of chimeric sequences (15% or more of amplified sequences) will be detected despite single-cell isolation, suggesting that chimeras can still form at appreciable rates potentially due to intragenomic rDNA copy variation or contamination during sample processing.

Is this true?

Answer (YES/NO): NO